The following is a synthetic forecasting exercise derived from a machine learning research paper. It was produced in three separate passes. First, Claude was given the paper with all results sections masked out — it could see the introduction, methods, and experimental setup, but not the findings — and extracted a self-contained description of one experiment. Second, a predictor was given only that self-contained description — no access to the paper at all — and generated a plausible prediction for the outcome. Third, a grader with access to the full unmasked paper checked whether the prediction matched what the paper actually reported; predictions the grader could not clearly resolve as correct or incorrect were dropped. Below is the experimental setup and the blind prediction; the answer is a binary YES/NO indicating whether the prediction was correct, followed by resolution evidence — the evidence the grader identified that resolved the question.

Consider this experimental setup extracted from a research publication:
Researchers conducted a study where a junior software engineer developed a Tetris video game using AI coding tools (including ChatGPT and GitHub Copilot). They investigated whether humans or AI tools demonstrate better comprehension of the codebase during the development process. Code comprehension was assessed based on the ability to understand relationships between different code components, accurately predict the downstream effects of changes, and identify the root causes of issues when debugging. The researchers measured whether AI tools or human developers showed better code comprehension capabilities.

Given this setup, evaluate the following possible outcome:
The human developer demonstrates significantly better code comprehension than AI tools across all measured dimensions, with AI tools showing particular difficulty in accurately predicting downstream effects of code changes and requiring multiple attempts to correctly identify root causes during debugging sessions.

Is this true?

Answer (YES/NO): YES